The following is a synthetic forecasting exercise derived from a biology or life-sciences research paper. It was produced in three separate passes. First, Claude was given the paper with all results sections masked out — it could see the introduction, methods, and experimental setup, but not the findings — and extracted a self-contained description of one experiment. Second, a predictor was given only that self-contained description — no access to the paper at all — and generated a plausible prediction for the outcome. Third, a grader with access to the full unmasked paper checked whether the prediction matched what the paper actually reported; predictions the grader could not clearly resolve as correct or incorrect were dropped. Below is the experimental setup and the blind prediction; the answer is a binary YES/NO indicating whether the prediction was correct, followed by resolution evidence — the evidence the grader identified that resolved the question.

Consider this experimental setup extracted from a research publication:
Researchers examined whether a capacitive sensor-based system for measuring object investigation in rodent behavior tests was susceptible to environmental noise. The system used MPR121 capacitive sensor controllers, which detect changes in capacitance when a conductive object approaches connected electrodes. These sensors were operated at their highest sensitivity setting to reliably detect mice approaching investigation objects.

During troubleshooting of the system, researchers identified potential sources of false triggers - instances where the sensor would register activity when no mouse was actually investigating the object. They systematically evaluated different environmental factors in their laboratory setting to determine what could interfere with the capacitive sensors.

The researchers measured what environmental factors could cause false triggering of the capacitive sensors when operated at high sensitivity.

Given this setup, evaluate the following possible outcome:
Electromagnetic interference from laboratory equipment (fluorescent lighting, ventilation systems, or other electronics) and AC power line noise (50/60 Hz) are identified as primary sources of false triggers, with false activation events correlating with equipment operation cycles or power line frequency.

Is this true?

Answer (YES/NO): NO